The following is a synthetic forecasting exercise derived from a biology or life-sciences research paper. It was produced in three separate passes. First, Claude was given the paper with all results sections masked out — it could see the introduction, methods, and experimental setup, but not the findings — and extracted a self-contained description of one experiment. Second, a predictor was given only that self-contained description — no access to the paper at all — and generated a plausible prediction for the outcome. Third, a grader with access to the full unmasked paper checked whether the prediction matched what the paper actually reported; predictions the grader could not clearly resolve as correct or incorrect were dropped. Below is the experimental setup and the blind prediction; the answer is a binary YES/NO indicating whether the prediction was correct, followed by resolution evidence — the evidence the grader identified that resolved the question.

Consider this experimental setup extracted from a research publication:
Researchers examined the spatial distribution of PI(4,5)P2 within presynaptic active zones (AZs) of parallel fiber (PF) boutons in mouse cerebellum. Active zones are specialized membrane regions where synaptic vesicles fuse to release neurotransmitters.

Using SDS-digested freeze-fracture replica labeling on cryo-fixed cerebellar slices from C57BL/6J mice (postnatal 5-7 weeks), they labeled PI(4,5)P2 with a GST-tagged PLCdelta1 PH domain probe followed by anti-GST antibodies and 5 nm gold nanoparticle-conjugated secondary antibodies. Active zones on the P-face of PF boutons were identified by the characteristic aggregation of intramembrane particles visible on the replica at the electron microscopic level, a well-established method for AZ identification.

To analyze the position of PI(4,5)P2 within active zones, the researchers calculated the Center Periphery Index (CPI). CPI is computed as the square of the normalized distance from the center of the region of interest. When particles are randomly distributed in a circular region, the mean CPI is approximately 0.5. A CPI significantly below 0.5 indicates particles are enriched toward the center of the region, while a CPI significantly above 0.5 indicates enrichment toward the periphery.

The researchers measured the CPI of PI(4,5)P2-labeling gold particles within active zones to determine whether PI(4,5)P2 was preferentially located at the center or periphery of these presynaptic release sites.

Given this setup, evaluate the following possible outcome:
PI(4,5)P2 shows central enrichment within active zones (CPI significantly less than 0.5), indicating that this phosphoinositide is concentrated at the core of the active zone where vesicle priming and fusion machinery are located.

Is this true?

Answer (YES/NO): NO